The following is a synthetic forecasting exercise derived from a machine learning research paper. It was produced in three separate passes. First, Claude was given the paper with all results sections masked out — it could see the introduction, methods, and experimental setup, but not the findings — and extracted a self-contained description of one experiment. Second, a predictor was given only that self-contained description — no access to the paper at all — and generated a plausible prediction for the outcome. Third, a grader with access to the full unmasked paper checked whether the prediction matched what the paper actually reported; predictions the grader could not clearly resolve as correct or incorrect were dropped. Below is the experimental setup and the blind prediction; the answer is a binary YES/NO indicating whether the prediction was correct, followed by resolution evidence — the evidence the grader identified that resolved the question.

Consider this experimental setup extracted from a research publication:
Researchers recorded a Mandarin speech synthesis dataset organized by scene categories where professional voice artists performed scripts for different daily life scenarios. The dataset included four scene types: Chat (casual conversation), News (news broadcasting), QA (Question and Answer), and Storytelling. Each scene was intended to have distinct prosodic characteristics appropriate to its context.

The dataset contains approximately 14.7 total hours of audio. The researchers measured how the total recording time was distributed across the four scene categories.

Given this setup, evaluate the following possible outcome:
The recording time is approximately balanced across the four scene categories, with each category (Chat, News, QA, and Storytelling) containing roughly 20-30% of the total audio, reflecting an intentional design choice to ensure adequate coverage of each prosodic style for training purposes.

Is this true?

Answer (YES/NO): NO